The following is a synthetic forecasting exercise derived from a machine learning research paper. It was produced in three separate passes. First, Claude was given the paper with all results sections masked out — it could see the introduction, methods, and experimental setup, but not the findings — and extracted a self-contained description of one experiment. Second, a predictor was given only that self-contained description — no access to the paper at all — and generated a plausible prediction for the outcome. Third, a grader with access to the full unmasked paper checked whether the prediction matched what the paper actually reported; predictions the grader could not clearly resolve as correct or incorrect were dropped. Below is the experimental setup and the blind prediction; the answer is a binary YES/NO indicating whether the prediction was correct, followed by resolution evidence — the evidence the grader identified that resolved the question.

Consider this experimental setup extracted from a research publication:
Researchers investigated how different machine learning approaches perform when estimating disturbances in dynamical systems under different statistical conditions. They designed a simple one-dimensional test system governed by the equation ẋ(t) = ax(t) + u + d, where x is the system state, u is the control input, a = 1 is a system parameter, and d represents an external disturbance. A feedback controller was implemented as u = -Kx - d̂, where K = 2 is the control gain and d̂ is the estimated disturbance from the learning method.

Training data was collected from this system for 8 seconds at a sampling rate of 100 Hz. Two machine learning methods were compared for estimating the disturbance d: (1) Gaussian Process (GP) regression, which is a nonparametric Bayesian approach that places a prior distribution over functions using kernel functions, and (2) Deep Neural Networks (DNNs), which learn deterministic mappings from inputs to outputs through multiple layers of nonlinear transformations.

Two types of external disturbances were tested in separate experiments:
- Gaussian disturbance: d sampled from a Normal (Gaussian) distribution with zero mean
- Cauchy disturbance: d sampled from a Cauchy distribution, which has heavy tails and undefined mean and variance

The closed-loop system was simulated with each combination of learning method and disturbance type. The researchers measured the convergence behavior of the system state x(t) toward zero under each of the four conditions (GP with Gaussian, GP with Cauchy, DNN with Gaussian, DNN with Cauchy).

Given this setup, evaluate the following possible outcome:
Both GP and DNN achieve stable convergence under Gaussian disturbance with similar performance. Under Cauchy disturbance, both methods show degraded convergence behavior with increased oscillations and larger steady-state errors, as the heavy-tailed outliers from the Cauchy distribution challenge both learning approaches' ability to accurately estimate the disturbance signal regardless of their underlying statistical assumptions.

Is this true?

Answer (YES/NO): NO